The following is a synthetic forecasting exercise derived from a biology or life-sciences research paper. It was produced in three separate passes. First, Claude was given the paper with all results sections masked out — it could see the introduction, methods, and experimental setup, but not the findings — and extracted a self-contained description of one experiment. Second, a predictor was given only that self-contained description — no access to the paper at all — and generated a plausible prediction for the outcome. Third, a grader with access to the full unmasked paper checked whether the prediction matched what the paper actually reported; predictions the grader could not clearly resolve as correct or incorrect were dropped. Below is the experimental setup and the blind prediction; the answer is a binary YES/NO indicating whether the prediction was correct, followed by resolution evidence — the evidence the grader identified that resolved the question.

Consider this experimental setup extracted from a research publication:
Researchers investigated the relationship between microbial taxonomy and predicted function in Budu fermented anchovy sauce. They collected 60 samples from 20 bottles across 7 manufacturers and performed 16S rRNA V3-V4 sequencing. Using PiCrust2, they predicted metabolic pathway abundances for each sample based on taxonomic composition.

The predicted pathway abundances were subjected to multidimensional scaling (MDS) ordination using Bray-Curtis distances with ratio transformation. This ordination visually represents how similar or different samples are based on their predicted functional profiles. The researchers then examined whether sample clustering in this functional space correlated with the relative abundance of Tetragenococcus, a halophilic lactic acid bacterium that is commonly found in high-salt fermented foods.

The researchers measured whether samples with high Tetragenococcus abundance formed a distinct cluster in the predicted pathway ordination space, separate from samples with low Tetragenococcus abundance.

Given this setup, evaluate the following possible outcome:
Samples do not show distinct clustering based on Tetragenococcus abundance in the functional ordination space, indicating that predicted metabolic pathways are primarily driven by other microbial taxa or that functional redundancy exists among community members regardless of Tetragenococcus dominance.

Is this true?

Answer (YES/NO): NO